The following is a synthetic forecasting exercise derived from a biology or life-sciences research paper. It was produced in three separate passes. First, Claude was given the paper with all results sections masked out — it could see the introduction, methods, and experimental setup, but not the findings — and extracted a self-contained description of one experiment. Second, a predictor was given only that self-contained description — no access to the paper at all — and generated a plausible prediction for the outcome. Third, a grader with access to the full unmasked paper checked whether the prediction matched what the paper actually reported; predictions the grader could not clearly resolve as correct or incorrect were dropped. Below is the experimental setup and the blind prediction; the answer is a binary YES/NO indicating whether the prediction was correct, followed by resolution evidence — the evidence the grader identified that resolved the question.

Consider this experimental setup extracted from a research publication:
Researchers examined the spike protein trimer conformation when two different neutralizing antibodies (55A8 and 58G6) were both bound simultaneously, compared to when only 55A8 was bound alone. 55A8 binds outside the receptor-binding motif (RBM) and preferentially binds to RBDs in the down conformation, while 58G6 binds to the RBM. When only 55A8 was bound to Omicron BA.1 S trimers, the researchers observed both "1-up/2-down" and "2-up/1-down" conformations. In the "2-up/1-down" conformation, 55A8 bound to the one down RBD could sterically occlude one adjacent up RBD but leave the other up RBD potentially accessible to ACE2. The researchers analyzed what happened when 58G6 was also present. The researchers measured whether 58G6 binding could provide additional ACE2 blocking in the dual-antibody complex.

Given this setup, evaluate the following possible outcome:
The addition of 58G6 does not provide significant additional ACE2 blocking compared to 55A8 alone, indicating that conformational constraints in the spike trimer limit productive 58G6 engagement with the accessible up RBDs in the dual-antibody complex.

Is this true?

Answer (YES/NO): NO